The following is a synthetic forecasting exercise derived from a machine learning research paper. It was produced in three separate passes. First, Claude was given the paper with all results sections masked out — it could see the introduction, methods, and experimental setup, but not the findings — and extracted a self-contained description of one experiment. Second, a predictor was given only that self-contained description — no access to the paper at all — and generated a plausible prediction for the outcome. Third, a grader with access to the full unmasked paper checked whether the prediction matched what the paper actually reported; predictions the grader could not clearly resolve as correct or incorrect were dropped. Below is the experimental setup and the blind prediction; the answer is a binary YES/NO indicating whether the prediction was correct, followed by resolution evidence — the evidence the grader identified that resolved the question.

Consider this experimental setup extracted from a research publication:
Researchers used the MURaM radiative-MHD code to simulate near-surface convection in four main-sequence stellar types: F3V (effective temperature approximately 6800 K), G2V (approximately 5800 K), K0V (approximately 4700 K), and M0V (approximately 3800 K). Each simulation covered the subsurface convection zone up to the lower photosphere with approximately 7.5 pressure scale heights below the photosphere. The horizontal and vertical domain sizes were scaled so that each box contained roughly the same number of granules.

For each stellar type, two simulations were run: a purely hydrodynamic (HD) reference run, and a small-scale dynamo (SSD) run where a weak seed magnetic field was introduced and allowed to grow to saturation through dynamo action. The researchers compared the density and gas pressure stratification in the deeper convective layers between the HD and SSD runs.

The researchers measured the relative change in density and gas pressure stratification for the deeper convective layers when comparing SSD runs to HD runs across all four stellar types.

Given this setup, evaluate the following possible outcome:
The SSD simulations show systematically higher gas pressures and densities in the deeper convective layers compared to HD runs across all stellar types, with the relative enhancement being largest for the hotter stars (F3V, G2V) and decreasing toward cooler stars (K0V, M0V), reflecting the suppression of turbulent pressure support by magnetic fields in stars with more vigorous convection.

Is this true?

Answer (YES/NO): NO